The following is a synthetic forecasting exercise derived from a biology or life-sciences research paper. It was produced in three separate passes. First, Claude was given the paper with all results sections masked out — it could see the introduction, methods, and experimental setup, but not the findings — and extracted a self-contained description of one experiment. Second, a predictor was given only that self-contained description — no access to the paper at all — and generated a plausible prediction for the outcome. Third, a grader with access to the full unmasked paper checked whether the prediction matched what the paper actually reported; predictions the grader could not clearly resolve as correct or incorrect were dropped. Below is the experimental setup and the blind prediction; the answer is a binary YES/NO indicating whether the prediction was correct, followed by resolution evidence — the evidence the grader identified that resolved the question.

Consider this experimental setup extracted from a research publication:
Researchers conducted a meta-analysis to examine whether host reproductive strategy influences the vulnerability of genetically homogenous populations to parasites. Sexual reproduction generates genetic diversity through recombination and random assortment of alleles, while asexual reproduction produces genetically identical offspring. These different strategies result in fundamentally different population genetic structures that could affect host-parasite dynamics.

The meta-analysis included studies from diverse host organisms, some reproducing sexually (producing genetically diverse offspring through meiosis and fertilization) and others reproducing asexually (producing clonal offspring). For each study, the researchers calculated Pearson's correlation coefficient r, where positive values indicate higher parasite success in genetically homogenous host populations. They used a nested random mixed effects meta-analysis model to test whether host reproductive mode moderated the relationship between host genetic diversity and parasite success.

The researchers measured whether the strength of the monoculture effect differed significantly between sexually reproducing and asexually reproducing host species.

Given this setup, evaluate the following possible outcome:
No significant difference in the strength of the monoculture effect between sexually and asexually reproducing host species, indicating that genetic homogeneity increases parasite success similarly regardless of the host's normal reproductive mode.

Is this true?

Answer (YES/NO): YES